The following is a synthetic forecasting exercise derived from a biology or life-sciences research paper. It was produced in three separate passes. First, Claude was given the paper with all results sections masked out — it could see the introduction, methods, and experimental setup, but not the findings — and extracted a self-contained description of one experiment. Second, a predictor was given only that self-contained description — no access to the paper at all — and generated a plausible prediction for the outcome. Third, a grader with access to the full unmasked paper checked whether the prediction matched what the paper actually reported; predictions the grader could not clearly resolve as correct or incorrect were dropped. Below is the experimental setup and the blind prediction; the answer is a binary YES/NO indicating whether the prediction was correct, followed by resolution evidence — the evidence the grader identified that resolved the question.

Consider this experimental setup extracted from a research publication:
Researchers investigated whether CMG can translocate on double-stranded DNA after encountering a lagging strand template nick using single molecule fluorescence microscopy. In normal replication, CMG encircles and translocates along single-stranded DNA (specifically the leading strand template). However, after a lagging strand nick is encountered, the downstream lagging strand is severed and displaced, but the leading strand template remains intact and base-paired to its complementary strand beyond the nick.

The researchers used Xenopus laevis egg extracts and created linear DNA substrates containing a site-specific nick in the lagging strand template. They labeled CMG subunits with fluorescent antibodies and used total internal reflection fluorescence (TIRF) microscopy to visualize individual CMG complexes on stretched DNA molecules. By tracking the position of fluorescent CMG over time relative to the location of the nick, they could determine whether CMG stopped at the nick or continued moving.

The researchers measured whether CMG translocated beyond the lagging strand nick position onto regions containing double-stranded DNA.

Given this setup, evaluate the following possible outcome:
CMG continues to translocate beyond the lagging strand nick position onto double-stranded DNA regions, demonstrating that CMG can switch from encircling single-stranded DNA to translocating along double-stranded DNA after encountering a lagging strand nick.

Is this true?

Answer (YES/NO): YES